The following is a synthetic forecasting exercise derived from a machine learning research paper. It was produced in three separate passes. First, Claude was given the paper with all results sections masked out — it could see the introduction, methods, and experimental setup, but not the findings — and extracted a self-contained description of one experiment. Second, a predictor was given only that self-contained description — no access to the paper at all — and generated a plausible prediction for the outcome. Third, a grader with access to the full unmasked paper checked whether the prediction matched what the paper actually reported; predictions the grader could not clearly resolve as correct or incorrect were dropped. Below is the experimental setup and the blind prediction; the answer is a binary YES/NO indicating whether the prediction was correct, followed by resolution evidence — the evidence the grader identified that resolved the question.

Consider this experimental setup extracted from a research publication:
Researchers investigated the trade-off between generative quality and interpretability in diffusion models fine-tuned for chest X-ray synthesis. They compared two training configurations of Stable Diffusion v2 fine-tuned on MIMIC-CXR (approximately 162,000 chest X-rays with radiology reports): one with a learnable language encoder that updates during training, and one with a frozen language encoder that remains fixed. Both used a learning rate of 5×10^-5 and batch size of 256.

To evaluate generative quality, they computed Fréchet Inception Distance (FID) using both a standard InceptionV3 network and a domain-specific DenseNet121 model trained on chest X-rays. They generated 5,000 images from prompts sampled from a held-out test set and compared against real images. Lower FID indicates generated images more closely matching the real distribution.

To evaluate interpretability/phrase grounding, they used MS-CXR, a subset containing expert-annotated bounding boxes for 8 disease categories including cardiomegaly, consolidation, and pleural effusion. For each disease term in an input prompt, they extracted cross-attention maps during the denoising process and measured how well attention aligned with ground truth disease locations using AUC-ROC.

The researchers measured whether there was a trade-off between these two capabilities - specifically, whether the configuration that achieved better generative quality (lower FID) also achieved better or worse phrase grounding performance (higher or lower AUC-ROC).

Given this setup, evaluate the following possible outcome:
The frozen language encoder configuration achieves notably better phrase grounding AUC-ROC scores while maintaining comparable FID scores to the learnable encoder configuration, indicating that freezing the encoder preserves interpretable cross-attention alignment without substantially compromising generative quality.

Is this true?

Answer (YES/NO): NO